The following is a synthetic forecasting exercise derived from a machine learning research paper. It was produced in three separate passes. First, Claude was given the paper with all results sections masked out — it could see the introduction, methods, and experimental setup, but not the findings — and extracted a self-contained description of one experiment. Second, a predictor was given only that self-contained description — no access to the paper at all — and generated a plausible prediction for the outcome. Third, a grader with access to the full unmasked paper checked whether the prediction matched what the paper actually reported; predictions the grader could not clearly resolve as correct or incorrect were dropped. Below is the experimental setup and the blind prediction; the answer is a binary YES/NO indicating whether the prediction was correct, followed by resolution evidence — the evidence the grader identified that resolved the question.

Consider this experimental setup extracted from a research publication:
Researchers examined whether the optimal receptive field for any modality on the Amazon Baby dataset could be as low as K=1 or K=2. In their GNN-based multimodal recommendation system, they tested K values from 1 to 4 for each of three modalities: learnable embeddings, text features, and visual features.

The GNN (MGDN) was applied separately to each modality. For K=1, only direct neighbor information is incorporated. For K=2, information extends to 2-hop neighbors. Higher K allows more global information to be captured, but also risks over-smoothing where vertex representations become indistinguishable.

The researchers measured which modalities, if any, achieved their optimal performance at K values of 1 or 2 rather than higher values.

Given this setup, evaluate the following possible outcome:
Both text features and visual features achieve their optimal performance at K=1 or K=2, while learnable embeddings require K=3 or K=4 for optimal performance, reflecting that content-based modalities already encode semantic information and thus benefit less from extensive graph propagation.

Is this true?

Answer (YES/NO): NO